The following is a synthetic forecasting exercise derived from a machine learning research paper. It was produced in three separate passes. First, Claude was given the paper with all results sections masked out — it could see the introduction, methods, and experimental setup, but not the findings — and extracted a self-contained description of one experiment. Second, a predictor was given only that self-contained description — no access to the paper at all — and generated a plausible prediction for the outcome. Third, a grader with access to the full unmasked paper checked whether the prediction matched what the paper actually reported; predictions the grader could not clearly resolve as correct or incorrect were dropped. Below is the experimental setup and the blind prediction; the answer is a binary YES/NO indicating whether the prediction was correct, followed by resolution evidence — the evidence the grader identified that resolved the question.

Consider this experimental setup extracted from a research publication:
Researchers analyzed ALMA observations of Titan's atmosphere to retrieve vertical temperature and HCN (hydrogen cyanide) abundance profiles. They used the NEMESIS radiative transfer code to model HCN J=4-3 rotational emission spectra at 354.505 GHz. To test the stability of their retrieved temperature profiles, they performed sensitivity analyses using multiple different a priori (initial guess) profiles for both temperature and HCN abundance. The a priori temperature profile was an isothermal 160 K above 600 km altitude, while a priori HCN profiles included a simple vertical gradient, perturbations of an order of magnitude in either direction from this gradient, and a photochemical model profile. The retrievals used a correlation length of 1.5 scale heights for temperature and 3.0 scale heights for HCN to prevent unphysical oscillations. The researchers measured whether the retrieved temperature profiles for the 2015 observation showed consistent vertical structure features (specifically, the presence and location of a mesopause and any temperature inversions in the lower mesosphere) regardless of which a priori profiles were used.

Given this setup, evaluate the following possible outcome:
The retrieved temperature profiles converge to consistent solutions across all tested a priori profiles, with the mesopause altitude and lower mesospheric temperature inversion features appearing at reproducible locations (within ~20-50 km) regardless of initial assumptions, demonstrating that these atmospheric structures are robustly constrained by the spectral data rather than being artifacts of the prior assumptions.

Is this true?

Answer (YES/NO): YES